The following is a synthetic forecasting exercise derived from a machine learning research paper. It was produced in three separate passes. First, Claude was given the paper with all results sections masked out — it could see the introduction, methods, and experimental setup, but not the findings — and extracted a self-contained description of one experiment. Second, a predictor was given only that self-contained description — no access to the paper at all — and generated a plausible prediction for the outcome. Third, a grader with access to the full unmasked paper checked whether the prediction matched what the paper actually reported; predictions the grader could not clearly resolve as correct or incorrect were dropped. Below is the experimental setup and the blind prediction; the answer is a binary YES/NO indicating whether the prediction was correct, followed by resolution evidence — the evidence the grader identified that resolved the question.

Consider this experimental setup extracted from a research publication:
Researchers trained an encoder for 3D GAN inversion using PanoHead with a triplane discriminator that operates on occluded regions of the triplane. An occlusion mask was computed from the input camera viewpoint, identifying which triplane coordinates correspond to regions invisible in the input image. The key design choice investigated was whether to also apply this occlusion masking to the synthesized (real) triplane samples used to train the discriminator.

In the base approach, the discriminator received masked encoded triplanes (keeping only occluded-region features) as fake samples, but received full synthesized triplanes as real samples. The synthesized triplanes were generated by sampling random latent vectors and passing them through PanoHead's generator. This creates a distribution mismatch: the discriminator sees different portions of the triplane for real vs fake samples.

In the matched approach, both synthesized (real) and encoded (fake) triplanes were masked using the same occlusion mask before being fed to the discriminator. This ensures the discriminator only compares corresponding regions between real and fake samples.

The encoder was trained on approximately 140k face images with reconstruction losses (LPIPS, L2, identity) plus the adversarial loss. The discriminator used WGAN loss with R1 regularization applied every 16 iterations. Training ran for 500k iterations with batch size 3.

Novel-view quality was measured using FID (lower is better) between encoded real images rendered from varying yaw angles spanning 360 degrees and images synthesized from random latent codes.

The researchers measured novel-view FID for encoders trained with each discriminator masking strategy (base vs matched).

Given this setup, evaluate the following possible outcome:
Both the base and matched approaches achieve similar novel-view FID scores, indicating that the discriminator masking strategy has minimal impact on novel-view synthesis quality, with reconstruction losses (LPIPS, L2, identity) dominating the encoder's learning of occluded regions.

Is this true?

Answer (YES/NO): NO